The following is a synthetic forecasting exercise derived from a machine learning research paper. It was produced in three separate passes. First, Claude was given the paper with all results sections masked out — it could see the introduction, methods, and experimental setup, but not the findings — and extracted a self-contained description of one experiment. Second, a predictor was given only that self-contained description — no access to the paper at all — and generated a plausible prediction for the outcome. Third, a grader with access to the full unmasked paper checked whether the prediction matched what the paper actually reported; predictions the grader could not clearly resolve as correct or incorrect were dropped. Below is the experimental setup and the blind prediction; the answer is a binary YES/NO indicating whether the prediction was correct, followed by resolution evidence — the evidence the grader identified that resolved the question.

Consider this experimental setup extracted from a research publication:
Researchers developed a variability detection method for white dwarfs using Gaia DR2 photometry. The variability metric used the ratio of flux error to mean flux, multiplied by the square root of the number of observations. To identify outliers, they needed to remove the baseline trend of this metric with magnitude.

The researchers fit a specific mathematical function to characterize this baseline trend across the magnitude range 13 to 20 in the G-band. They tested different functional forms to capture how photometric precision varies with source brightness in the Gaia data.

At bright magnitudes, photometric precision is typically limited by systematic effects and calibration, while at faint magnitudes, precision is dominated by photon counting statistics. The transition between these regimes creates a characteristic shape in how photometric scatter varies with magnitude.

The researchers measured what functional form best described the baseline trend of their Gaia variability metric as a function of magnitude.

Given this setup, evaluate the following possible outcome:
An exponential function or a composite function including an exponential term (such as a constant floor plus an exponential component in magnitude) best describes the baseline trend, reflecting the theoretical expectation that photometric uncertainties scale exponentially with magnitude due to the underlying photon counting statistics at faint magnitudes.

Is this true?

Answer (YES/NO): YES